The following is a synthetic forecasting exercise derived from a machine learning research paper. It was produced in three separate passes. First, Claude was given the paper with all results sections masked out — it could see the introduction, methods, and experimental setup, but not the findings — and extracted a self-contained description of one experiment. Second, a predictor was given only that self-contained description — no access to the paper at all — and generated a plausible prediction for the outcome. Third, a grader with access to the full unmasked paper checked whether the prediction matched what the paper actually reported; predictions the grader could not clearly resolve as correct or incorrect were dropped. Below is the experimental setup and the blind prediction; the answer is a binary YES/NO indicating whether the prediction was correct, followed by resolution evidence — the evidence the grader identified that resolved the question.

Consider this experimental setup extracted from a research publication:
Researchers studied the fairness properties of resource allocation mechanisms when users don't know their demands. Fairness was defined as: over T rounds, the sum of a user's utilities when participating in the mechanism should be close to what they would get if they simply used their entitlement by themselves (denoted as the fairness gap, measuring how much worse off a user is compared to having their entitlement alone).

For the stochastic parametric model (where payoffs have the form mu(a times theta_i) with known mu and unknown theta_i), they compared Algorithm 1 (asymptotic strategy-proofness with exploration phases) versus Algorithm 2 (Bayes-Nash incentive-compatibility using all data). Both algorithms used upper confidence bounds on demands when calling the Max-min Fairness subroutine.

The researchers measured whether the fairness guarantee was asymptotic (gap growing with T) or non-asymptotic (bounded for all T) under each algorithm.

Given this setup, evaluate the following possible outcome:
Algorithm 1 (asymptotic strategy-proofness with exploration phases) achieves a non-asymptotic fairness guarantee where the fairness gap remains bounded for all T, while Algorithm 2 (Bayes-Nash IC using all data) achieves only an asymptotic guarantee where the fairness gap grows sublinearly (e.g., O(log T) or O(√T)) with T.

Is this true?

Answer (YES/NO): NO